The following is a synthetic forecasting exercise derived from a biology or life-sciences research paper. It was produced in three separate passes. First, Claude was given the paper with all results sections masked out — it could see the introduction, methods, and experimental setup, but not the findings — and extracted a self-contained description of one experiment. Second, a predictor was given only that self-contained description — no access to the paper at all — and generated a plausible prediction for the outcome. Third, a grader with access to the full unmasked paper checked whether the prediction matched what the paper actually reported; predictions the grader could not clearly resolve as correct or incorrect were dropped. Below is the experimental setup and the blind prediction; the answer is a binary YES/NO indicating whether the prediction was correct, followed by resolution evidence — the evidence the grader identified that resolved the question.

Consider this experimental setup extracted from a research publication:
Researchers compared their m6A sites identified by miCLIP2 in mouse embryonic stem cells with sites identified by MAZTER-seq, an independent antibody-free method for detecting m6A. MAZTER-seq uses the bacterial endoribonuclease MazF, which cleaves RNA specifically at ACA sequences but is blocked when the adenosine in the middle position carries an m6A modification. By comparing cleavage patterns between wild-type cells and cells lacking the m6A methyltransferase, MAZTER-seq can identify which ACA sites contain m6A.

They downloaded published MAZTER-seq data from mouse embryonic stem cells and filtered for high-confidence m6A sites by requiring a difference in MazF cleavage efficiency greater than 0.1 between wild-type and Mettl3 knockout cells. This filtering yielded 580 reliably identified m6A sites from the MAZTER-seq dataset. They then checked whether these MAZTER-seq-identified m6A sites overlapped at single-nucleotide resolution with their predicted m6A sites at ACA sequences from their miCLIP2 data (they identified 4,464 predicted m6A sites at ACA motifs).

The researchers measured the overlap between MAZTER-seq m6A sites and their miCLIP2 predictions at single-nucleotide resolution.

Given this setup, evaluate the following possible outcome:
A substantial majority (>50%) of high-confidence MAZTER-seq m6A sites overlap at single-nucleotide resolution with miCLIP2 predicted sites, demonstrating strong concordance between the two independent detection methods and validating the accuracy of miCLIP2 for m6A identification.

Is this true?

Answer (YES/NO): NO